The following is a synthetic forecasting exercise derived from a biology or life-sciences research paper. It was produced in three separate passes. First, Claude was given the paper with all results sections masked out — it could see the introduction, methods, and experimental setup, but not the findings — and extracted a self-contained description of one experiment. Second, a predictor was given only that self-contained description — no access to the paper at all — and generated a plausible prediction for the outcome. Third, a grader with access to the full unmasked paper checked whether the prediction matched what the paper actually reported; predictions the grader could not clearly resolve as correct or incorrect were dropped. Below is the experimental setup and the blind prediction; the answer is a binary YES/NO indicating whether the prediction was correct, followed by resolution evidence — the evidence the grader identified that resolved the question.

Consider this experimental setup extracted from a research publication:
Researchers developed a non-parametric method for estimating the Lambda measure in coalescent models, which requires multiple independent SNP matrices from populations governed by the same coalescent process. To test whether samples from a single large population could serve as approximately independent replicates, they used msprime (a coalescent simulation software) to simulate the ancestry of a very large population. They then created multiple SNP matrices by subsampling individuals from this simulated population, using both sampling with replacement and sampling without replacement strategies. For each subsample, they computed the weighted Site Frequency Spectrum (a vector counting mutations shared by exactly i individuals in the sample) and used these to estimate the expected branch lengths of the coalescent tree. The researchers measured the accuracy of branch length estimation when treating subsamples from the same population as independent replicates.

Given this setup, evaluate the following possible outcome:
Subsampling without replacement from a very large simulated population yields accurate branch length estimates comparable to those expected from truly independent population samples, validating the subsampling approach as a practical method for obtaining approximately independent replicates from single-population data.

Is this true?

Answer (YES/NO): NO